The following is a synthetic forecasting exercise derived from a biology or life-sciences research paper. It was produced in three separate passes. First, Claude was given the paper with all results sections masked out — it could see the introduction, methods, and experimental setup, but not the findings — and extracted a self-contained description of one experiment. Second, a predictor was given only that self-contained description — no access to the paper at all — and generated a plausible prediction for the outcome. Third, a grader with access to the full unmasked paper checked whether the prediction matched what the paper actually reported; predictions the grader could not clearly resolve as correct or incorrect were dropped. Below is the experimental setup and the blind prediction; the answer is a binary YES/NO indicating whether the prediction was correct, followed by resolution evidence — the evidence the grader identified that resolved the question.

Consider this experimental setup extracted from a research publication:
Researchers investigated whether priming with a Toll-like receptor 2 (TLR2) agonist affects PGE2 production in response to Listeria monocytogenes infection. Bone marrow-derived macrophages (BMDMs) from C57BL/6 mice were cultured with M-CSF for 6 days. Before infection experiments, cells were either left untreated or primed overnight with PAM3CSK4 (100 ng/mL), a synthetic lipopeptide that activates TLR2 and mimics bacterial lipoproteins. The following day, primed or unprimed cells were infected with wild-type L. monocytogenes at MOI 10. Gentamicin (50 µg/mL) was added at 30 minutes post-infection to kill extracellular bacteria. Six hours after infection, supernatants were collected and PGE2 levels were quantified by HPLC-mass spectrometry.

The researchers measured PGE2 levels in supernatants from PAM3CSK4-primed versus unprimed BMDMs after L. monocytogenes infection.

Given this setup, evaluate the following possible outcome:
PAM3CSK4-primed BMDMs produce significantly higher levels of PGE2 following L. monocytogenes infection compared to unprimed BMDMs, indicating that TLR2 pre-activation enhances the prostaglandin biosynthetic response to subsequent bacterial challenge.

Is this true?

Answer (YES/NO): YES